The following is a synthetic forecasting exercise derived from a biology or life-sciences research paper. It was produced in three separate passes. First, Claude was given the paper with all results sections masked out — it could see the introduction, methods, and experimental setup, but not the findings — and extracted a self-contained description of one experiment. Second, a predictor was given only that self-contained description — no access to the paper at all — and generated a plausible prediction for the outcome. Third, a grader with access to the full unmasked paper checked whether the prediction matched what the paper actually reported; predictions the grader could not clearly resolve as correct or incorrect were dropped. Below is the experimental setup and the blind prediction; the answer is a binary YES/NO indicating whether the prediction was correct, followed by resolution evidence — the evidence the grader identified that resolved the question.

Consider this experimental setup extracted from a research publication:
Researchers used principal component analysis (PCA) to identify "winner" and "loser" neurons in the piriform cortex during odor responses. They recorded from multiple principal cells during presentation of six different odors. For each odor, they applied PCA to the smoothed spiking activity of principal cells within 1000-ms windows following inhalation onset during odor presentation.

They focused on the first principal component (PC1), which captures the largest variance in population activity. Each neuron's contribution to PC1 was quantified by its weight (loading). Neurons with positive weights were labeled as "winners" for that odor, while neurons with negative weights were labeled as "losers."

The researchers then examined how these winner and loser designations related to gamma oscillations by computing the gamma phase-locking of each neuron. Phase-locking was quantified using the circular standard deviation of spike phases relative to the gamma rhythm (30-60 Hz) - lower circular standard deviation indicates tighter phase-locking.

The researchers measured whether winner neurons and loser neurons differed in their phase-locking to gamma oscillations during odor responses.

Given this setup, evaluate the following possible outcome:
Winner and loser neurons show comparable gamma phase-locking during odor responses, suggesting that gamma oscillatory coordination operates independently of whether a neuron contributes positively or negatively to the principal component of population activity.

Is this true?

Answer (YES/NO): NO